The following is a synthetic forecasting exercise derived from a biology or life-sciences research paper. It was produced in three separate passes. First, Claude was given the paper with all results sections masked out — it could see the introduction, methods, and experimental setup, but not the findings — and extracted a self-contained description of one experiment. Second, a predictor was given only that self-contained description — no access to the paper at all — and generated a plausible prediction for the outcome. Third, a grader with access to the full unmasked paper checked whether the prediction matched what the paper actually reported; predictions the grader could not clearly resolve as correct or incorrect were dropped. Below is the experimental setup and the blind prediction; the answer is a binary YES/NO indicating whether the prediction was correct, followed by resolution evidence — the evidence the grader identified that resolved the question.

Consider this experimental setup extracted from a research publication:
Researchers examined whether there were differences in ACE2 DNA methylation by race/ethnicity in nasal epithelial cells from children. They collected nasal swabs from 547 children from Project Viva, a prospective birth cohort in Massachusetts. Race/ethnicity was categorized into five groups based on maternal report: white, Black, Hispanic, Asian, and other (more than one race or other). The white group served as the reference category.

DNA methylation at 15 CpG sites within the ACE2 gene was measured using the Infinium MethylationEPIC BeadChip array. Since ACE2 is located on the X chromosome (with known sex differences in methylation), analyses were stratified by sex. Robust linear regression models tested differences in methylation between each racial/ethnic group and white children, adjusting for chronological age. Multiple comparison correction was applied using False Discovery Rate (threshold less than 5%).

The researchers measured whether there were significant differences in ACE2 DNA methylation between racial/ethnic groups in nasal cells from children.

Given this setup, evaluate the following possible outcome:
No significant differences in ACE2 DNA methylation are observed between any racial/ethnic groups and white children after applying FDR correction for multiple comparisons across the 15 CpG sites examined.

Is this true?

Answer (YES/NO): NO